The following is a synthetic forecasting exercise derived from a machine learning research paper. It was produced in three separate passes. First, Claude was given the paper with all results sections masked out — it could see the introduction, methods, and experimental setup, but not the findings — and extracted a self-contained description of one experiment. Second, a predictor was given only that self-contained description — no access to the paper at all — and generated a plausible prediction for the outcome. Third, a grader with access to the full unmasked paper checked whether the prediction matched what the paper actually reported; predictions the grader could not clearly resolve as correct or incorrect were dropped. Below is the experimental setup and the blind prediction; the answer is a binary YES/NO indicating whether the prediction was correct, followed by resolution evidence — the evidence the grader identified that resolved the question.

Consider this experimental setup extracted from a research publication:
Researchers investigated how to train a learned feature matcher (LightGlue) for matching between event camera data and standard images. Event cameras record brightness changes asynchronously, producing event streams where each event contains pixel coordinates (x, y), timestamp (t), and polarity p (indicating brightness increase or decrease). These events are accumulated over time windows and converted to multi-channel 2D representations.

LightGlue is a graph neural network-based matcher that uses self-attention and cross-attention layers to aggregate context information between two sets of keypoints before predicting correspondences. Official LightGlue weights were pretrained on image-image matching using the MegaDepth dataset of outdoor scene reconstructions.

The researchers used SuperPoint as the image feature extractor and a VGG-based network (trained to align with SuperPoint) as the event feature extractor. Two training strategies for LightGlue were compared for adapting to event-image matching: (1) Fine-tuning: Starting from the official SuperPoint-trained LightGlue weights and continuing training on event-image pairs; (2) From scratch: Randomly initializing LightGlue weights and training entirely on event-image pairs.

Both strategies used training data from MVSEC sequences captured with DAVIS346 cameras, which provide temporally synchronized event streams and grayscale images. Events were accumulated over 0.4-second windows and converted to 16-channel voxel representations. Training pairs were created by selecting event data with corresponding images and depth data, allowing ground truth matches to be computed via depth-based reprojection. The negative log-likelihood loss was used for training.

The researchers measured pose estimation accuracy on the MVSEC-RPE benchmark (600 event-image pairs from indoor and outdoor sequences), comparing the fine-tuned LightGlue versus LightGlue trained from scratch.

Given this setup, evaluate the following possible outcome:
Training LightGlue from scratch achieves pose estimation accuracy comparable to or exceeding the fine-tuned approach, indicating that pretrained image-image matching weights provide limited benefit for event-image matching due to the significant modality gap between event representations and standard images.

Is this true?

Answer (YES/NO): NO